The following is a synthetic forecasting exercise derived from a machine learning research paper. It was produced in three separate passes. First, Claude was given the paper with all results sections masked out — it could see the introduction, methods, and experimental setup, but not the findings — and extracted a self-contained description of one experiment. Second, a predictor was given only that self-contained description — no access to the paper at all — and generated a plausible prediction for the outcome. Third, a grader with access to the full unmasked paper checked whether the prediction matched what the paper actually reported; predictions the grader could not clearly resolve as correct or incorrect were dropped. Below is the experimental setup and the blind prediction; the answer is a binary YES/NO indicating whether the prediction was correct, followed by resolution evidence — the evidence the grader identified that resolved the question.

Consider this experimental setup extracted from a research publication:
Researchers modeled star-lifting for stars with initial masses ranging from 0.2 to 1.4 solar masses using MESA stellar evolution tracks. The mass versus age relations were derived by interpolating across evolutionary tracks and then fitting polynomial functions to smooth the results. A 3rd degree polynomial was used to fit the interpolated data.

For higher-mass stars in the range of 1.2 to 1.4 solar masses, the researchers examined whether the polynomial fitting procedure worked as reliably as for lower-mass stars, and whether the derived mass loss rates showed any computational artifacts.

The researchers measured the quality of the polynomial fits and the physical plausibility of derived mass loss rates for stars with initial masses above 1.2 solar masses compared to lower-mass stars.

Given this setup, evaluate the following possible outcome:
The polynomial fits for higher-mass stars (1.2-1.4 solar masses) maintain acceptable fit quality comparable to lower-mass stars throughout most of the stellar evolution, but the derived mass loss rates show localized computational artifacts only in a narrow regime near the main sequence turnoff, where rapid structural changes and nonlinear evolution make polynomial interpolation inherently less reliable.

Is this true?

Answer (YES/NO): NO